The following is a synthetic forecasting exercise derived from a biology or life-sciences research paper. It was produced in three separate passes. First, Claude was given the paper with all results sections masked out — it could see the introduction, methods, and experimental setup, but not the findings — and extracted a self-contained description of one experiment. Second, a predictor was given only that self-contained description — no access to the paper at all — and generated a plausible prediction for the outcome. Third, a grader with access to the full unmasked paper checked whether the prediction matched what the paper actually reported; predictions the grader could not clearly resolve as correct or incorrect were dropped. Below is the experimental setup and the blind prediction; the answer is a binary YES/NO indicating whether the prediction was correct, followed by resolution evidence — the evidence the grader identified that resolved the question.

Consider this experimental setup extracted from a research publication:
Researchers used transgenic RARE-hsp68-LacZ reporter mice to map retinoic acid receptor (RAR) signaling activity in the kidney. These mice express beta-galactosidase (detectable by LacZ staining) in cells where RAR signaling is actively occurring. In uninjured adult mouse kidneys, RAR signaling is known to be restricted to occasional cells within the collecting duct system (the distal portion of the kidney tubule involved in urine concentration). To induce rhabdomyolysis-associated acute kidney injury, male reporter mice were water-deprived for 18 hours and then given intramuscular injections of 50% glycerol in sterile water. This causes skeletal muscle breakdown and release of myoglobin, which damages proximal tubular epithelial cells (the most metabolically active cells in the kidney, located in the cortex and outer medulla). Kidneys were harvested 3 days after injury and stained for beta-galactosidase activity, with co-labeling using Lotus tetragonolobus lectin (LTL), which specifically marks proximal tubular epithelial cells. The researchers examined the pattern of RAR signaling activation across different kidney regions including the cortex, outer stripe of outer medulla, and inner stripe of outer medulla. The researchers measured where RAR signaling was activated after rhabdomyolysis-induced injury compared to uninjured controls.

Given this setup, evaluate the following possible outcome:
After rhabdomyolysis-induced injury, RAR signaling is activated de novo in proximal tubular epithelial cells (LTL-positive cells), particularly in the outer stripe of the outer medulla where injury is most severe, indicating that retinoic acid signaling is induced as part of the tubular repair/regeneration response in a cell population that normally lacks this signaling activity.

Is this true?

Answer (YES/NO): NO